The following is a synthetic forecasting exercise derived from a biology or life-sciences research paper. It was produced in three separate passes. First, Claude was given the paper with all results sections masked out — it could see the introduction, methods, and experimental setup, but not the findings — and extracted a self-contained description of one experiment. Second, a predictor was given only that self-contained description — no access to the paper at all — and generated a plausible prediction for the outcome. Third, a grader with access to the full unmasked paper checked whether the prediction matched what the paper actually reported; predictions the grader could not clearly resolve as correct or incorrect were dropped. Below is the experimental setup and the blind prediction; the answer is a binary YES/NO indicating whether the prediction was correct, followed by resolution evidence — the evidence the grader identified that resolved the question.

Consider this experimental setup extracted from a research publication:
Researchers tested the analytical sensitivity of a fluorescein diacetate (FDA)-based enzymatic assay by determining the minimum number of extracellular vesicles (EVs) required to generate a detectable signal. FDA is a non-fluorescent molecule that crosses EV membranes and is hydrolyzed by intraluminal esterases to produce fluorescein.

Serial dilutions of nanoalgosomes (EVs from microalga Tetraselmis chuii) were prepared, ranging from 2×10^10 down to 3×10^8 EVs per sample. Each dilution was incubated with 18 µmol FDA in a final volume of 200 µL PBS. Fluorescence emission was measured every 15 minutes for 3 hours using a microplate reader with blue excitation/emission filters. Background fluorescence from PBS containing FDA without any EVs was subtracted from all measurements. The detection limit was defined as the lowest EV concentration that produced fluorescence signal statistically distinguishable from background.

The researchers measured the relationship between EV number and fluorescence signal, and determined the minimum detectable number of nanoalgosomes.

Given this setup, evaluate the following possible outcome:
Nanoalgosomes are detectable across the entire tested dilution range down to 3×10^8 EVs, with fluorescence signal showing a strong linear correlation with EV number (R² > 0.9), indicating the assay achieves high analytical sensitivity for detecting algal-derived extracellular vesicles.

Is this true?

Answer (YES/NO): NO